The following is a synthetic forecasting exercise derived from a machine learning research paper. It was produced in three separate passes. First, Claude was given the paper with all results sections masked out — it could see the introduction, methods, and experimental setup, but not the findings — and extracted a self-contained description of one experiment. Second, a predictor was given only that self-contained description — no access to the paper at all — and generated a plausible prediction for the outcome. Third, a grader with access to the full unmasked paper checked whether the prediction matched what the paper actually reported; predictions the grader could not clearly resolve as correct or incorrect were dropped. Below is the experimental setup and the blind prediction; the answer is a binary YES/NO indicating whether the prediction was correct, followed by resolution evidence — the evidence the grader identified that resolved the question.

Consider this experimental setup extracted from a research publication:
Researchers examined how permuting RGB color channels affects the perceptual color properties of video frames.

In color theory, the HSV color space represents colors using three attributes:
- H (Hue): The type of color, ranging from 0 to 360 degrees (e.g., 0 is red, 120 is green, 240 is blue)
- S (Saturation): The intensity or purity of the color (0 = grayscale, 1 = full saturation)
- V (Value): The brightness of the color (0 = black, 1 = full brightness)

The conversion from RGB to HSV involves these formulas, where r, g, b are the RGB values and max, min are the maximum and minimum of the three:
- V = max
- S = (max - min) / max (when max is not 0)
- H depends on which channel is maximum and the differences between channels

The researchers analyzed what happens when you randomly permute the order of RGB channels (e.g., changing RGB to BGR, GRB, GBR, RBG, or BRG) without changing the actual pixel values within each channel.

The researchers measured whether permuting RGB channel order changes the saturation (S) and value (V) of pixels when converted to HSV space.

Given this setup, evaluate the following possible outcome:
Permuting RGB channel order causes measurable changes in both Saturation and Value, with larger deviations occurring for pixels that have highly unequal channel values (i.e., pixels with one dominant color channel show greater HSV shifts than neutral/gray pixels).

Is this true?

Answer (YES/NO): NO